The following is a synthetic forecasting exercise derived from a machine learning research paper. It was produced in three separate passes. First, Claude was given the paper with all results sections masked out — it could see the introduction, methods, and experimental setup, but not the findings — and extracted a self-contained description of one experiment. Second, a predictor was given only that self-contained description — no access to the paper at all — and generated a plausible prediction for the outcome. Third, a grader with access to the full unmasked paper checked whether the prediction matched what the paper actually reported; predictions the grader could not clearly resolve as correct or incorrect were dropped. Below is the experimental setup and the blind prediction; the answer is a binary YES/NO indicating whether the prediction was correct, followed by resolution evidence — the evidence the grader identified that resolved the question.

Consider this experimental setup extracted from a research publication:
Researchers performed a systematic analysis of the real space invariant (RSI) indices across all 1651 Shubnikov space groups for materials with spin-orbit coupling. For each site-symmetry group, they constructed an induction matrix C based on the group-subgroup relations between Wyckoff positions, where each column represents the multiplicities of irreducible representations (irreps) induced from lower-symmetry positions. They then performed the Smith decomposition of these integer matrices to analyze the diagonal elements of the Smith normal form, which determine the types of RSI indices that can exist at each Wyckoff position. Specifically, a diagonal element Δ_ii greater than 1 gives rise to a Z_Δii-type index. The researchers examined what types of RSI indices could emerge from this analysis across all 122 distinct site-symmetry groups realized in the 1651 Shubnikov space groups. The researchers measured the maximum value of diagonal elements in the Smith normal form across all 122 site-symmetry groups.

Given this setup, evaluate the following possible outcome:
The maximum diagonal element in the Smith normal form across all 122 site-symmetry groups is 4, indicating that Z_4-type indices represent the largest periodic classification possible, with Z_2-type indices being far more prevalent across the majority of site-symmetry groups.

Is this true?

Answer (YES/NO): NO